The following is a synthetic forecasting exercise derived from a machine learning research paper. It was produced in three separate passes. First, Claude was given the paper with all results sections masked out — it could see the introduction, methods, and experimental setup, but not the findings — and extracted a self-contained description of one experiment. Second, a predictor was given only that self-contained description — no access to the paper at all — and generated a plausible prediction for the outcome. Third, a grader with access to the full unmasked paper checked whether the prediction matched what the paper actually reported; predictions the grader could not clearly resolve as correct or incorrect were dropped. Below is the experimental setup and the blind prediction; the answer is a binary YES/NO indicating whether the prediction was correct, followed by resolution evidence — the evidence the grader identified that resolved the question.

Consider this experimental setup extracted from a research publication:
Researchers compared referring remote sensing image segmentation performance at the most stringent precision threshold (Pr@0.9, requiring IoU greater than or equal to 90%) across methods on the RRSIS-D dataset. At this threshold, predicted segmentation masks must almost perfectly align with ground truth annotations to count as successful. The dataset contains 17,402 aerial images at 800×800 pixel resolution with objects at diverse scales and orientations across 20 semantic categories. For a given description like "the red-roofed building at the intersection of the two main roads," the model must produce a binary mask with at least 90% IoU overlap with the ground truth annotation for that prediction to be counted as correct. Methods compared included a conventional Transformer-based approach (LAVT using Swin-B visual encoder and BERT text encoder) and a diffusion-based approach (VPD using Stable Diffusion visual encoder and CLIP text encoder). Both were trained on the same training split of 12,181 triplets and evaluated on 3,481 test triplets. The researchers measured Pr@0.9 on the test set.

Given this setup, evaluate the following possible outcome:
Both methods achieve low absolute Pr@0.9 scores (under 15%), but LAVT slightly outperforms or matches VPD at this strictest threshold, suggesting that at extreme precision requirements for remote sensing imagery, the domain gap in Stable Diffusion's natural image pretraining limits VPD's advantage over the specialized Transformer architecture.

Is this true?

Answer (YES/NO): NO